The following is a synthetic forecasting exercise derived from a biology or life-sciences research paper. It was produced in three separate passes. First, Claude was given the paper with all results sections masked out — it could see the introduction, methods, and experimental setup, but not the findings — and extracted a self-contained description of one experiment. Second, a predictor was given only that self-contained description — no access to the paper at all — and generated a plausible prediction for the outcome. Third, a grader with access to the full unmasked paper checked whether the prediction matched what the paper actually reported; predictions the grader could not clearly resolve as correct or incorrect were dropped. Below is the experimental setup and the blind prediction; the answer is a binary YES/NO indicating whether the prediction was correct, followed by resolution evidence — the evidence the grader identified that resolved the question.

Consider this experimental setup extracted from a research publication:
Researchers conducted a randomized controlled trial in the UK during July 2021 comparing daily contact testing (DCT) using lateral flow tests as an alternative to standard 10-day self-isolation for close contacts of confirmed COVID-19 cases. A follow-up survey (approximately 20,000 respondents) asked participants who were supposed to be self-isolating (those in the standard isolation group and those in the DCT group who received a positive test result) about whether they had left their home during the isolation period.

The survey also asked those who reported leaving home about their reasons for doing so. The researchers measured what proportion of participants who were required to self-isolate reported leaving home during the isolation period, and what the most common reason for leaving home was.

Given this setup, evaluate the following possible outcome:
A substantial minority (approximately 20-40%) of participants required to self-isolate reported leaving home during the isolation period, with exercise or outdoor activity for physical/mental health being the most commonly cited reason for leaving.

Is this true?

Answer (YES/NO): NO